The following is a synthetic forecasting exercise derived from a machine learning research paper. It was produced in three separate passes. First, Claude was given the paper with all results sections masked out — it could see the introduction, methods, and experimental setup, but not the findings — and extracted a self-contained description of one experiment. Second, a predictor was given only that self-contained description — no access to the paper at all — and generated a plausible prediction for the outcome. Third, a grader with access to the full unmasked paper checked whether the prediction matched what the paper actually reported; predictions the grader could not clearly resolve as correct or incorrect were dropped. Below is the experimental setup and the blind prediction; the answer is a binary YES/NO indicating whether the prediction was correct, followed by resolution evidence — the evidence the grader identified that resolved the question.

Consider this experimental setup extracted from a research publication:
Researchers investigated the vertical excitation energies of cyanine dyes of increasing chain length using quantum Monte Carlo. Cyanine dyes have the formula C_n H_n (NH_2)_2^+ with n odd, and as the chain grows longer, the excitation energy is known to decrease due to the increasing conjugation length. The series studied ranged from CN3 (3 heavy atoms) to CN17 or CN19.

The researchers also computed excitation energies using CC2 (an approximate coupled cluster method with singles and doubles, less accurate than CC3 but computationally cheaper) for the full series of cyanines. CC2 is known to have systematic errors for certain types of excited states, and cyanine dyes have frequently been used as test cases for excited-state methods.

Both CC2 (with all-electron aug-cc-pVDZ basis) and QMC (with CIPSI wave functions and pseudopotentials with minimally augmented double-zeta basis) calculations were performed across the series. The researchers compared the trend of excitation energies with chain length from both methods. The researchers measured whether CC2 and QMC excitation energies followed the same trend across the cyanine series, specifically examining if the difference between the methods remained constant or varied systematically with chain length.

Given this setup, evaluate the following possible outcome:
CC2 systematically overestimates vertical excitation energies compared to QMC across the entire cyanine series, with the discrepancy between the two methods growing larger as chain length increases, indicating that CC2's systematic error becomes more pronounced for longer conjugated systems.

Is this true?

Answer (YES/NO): NO